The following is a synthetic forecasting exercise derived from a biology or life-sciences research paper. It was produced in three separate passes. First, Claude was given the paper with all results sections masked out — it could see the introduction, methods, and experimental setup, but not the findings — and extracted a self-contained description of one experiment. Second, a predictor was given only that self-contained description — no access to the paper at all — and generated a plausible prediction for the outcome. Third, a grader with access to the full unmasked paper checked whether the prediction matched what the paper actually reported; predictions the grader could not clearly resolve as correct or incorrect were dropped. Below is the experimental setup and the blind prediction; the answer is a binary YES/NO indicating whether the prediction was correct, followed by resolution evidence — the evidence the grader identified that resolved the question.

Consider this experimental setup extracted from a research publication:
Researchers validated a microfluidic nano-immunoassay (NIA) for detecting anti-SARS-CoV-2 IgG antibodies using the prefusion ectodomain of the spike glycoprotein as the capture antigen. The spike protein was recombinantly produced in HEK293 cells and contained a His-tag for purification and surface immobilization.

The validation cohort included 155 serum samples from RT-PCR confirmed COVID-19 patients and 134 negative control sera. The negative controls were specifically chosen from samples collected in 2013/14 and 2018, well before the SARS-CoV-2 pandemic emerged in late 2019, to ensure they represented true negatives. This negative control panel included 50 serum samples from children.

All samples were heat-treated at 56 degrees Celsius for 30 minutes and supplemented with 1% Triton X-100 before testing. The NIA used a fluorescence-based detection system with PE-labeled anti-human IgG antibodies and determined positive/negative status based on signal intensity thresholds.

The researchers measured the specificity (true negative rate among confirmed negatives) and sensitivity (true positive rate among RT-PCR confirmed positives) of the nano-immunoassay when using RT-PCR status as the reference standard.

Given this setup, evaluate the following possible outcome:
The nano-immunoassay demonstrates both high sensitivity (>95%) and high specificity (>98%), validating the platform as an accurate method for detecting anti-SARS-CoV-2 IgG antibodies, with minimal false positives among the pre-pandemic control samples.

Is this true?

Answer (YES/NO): YES